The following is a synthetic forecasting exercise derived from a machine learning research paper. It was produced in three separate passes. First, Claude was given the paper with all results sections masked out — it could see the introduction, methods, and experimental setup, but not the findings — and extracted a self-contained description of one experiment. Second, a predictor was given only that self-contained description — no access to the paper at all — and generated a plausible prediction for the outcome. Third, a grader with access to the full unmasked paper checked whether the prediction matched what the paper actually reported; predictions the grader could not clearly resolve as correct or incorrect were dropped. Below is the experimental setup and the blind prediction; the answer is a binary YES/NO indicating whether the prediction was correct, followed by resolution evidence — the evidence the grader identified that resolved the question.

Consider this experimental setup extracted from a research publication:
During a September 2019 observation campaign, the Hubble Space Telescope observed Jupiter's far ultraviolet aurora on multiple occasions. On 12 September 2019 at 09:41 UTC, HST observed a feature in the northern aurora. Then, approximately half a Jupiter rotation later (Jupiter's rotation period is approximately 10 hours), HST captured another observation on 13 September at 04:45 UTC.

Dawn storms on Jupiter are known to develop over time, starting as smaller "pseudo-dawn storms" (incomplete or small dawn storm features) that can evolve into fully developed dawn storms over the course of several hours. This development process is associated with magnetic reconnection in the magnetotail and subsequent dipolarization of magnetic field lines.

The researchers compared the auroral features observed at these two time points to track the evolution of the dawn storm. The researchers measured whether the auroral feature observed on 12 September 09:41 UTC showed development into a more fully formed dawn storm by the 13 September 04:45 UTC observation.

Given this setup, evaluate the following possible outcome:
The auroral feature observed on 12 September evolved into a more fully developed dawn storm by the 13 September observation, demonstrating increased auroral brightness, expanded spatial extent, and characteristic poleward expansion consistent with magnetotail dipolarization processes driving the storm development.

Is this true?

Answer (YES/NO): NO